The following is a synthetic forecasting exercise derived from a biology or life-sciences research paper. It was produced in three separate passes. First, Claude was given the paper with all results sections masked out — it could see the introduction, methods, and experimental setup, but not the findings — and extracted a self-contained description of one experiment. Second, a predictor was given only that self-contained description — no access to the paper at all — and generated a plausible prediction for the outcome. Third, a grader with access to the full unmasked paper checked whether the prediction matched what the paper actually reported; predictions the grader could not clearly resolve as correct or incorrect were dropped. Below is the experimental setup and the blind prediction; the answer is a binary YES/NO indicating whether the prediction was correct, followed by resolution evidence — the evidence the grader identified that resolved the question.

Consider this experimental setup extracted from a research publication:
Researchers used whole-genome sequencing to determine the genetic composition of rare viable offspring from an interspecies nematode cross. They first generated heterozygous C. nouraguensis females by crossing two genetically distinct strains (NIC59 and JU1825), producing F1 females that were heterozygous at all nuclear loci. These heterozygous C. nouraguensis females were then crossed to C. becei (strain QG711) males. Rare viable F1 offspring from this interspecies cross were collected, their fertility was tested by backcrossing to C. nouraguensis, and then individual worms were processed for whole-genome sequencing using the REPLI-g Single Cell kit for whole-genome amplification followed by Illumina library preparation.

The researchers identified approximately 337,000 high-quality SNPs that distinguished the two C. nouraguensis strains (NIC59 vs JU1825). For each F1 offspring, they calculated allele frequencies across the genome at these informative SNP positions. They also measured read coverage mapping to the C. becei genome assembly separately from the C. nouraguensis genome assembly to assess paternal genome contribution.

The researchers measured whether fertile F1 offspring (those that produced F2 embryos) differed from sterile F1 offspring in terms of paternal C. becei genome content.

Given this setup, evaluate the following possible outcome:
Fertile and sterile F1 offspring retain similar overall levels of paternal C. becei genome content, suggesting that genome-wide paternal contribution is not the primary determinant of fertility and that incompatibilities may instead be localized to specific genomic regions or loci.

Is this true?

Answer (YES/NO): NO